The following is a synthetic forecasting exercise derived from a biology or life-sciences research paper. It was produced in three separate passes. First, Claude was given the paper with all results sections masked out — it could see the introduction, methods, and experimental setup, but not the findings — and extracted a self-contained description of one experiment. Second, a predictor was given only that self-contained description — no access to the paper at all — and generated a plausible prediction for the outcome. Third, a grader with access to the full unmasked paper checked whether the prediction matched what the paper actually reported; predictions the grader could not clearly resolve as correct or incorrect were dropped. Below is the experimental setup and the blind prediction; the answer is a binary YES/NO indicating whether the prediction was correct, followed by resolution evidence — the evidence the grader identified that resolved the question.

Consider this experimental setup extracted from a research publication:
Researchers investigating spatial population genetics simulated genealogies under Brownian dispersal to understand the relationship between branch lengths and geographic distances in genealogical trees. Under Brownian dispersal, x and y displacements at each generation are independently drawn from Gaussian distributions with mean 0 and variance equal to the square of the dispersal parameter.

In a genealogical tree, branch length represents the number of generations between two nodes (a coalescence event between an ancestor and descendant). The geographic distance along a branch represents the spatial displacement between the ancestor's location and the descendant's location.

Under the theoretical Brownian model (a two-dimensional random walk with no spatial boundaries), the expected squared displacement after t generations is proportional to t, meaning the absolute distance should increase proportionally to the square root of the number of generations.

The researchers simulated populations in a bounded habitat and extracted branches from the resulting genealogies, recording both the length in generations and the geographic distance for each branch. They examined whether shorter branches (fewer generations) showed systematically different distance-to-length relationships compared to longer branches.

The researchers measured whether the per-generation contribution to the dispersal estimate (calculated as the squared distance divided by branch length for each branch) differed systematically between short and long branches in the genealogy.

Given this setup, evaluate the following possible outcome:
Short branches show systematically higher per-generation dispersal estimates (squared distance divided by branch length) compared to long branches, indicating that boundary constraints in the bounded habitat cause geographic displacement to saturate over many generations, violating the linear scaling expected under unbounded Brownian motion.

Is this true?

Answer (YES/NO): YES